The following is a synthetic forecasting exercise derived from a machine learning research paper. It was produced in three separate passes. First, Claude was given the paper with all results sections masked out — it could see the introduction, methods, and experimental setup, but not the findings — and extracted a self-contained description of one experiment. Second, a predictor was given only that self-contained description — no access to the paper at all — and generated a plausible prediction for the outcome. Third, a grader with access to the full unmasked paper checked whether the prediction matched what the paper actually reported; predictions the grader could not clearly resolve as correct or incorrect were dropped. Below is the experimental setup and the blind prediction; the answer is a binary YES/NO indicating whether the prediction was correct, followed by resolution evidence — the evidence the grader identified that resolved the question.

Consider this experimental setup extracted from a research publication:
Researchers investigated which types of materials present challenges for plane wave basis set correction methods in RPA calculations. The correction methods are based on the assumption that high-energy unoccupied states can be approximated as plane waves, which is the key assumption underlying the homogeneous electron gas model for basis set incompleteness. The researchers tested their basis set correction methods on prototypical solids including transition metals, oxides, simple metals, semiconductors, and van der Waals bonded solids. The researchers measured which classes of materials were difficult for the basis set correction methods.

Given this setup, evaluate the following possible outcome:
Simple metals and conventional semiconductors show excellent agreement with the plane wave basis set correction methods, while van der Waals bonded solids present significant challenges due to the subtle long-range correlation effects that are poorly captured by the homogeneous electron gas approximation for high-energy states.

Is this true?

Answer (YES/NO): NO